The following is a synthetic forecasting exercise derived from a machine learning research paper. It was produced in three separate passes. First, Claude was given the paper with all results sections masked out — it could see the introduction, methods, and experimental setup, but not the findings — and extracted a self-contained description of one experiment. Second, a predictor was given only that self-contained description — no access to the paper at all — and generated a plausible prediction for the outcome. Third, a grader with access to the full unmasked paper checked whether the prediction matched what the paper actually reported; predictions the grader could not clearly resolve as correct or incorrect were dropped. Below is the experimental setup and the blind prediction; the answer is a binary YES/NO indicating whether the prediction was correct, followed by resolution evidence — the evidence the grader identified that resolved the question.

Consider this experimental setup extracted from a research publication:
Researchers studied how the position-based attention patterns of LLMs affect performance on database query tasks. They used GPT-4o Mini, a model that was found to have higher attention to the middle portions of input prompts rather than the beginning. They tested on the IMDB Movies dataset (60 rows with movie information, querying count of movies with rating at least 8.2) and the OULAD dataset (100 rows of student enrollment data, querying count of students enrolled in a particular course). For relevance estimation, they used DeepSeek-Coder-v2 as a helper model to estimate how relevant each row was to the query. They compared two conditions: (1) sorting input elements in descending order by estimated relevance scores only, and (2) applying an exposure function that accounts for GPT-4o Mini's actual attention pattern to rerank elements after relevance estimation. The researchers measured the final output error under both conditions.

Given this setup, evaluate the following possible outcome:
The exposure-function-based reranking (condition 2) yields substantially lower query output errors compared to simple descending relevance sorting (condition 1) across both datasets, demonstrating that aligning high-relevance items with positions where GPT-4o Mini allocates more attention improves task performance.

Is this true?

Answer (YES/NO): YES